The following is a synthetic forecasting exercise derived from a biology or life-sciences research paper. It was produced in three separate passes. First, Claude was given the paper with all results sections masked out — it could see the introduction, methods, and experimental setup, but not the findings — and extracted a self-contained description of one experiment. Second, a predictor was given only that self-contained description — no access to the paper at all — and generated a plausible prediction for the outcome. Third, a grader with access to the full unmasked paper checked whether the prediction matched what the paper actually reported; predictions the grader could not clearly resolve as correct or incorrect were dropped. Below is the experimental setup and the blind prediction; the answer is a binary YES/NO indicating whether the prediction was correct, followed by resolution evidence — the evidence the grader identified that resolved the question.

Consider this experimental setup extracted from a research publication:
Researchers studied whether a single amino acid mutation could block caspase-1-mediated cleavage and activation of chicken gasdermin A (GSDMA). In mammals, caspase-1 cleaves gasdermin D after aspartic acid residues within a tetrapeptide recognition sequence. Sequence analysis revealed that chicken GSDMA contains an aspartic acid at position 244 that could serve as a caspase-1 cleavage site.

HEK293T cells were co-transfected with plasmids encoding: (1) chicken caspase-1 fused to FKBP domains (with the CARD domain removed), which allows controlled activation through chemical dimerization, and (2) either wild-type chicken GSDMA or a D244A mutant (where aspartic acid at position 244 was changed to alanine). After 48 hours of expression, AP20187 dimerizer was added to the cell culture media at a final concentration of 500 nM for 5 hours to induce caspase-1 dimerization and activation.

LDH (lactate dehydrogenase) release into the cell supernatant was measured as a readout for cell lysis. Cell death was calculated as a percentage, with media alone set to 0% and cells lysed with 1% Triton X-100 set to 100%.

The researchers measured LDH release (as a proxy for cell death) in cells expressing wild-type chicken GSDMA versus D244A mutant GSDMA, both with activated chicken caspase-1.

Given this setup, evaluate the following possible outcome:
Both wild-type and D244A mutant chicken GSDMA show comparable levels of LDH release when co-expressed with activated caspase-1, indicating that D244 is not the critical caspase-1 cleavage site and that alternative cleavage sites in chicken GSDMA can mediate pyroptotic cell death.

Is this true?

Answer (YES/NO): NO